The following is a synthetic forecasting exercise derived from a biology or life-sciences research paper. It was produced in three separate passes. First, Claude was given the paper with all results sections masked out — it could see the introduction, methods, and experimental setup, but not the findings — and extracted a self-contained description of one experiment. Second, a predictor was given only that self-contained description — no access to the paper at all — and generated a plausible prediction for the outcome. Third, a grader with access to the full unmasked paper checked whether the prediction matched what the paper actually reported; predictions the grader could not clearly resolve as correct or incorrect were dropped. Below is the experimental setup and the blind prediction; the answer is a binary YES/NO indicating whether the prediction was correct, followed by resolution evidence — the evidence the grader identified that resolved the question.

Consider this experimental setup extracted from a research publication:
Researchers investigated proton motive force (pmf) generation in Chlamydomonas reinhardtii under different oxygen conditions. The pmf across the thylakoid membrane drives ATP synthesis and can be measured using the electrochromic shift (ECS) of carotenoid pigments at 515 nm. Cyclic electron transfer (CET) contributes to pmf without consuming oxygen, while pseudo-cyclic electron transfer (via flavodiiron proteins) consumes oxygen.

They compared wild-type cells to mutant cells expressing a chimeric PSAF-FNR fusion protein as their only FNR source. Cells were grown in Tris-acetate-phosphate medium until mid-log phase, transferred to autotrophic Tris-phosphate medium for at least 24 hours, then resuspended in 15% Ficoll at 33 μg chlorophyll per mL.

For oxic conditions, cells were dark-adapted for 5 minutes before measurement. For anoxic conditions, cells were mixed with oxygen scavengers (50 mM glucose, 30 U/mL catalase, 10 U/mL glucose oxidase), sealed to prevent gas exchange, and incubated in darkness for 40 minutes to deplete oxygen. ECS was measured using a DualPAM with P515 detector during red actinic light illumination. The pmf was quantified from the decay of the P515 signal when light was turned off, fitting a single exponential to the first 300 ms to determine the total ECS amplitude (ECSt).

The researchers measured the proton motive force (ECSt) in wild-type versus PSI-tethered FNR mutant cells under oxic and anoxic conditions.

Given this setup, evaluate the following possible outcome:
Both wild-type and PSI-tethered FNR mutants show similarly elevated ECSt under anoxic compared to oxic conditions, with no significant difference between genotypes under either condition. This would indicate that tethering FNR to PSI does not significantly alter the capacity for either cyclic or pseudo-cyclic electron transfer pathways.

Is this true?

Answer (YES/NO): NO